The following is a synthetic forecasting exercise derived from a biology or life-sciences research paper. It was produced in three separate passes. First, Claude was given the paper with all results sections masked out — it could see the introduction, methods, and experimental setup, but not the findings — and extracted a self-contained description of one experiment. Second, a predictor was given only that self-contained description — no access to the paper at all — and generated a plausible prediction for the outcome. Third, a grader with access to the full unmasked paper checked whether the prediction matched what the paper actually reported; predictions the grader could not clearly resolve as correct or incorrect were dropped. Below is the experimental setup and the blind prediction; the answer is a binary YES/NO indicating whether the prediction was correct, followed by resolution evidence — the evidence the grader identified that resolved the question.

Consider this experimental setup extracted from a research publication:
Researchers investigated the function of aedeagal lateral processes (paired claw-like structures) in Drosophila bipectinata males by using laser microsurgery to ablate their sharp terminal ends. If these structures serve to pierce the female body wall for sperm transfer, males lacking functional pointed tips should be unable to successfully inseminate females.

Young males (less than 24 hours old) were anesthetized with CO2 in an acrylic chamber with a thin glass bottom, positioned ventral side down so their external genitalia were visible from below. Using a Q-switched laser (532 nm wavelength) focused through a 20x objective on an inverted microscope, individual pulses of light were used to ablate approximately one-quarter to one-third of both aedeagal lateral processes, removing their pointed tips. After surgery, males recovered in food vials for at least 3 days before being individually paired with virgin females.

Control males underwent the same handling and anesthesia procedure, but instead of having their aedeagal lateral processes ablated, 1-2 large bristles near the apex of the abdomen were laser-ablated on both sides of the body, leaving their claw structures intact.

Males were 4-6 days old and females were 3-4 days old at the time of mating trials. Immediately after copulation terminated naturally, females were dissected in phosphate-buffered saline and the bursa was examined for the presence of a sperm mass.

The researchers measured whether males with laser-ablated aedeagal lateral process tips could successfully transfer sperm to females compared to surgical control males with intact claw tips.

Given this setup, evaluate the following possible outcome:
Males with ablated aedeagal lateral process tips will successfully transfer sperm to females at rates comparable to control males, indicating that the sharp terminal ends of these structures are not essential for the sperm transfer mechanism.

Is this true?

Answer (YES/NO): YES